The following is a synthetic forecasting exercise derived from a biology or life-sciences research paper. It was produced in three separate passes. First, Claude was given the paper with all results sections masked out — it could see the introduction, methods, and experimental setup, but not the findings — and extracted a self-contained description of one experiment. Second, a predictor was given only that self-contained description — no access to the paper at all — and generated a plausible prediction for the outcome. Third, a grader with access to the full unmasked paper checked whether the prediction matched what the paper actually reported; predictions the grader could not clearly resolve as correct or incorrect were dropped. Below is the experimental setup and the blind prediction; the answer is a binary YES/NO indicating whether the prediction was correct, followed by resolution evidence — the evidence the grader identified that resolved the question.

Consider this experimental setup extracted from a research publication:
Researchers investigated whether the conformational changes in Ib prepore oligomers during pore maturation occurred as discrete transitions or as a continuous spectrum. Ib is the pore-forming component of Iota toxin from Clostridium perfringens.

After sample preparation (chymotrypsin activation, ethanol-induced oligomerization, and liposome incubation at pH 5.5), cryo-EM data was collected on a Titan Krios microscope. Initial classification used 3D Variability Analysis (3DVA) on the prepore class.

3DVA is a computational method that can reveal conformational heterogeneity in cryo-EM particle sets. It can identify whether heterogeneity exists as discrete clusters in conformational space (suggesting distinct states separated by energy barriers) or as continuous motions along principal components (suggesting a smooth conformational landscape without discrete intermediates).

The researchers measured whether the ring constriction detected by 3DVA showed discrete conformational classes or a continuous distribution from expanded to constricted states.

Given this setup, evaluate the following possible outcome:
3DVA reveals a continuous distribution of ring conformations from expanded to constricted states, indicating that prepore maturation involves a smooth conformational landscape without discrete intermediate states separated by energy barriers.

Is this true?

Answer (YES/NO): NO